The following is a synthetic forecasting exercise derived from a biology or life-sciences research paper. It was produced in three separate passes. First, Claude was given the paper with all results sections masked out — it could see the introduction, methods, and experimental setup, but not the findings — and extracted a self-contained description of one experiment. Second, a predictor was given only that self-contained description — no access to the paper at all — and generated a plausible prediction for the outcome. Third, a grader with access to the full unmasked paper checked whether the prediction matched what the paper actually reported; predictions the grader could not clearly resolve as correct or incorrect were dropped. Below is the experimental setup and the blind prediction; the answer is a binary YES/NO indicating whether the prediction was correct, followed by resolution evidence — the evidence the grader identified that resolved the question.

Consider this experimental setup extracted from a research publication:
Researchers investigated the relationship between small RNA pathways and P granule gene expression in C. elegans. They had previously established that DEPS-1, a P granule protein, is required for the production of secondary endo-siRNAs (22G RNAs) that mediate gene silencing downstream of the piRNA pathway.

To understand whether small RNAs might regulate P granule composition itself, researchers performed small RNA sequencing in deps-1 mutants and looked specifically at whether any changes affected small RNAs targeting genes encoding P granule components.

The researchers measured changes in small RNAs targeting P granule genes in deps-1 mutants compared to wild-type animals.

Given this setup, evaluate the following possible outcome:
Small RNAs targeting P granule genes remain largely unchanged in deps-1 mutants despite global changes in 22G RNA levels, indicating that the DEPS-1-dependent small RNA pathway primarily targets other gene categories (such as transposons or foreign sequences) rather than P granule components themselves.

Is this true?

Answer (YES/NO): NO